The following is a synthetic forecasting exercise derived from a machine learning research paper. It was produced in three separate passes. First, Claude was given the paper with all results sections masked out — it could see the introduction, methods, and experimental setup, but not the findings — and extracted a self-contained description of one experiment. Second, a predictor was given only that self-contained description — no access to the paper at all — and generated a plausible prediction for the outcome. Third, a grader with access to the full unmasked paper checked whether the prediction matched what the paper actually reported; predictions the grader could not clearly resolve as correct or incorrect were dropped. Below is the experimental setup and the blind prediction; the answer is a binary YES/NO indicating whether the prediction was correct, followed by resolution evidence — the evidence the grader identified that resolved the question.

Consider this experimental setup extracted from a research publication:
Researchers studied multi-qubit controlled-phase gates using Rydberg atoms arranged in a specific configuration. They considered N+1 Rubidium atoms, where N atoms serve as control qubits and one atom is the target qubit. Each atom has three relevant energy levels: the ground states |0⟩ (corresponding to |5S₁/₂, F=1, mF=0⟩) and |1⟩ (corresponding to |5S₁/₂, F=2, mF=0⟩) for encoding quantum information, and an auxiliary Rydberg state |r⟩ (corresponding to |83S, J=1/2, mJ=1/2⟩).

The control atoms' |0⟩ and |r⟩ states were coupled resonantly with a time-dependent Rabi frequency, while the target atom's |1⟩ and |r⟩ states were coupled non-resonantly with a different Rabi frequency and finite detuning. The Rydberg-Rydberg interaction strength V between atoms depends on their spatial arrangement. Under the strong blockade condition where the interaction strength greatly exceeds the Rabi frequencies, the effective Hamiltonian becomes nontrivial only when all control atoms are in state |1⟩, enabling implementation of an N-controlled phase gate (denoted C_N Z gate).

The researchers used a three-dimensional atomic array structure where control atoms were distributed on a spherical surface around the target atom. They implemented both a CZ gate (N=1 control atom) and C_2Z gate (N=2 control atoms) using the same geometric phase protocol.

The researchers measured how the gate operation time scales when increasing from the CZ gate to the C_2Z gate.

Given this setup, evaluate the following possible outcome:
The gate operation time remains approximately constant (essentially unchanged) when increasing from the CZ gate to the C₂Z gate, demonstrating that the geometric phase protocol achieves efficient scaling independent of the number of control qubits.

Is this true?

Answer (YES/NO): YES